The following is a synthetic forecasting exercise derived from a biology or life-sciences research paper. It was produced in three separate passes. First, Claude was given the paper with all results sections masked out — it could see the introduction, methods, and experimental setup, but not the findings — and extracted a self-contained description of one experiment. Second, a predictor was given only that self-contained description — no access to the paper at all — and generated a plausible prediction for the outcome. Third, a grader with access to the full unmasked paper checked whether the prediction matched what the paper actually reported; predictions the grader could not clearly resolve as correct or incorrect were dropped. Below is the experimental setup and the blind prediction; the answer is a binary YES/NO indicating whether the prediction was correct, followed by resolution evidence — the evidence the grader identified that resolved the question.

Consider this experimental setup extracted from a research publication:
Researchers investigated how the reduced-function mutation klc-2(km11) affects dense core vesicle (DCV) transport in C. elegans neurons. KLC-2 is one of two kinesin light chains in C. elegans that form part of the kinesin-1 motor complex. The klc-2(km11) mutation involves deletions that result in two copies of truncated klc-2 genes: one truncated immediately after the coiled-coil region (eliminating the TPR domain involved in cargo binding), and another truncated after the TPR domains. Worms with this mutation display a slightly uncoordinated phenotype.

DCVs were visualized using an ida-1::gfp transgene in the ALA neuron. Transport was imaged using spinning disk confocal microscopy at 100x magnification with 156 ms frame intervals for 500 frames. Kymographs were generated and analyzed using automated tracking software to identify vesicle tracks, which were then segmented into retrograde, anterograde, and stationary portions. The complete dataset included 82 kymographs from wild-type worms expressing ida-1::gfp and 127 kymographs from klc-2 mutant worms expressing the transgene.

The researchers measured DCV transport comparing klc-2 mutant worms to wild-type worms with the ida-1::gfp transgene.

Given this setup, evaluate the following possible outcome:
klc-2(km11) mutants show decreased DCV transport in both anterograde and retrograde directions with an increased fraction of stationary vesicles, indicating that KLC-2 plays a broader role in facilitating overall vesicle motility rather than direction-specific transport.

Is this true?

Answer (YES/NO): NO